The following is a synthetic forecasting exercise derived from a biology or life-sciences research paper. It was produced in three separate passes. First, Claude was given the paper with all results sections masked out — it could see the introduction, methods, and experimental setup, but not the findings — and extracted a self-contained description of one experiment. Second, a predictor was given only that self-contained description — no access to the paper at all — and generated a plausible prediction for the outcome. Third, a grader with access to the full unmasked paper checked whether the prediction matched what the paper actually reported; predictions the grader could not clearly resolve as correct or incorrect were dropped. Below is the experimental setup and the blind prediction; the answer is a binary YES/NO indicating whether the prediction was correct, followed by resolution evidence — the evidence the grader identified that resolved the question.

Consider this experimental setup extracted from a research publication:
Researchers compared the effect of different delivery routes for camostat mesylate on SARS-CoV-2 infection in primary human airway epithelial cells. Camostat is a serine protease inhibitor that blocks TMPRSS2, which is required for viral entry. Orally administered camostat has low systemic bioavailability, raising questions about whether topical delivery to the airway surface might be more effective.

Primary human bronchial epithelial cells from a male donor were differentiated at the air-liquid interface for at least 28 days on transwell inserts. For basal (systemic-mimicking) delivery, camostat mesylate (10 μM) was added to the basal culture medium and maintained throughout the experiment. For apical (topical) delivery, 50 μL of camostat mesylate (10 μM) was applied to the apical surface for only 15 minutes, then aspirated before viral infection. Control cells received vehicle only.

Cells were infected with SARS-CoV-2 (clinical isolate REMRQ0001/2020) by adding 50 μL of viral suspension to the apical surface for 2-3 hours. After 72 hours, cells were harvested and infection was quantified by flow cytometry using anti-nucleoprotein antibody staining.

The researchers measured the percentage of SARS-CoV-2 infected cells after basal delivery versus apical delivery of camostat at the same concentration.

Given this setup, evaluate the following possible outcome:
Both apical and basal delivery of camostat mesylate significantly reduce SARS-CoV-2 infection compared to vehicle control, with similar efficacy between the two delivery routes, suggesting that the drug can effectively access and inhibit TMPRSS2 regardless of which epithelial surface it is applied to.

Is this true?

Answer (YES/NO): NO